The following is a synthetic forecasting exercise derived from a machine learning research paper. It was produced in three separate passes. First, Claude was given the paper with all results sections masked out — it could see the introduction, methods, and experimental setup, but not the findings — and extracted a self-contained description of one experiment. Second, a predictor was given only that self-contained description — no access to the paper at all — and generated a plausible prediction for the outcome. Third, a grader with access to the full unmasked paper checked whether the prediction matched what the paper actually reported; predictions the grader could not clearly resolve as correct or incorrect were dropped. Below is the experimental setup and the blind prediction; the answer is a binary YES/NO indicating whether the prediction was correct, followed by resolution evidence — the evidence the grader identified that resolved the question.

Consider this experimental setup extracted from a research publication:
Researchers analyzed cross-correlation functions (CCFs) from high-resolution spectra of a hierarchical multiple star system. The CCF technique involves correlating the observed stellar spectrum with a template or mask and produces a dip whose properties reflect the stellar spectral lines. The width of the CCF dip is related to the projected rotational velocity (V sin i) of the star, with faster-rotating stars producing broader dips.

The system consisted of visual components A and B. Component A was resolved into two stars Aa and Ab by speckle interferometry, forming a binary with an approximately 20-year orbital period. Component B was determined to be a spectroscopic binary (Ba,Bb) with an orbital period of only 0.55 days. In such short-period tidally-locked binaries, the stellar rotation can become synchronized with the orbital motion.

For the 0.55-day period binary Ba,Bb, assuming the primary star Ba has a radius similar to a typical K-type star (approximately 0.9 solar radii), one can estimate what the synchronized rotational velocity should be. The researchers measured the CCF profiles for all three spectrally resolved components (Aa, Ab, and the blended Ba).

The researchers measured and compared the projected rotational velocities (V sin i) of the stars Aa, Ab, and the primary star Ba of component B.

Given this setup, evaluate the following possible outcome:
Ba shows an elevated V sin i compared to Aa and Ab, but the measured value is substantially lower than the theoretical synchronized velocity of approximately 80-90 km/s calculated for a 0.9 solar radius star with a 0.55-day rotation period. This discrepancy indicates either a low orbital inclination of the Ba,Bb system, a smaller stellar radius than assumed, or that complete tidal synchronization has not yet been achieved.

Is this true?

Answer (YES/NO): NO